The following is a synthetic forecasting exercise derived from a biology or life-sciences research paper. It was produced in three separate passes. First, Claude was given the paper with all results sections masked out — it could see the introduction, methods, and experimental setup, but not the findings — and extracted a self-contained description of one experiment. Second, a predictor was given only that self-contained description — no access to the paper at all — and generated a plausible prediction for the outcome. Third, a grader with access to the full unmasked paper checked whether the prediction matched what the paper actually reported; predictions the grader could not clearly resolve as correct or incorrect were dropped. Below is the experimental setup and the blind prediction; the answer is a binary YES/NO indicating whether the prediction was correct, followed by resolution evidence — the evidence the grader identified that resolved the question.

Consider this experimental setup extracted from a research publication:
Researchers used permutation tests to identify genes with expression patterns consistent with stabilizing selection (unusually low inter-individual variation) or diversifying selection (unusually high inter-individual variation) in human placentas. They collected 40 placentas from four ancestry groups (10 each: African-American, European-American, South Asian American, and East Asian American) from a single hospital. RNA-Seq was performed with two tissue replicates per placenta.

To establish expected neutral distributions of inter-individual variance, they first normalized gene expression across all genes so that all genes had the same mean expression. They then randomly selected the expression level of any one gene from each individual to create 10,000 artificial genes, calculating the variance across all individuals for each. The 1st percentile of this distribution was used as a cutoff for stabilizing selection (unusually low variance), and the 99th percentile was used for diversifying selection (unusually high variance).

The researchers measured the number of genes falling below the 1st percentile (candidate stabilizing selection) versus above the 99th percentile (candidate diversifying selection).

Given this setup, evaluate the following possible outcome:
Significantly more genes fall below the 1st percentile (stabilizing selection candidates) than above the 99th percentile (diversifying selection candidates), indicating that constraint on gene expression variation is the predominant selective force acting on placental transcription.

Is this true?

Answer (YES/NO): YES